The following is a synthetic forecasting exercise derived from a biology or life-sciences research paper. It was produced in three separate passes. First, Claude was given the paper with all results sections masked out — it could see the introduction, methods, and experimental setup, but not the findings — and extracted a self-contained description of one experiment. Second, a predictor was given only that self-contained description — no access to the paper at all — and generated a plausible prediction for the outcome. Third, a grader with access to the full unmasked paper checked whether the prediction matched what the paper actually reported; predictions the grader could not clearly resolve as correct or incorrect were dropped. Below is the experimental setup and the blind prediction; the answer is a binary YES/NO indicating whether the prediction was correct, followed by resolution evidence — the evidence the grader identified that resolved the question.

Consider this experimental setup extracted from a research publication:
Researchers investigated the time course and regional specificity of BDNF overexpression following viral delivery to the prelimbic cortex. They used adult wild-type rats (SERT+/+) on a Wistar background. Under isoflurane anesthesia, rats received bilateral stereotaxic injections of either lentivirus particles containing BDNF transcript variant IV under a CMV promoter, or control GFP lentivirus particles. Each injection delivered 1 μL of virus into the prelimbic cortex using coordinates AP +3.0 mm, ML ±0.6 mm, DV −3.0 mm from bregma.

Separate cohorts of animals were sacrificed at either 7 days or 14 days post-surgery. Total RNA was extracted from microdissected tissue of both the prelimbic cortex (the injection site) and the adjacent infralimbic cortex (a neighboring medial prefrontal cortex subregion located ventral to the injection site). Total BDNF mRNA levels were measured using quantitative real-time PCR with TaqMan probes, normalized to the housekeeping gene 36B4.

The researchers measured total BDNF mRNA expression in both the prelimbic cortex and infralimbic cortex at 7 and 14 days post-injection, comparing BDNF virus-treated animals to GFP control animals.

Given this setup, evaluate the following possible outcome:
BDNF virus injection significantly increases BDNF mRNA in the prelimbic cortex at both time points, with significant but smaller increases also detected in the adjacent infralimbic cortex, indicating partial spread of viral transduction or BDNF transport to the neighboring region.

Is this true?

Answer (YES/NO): NO